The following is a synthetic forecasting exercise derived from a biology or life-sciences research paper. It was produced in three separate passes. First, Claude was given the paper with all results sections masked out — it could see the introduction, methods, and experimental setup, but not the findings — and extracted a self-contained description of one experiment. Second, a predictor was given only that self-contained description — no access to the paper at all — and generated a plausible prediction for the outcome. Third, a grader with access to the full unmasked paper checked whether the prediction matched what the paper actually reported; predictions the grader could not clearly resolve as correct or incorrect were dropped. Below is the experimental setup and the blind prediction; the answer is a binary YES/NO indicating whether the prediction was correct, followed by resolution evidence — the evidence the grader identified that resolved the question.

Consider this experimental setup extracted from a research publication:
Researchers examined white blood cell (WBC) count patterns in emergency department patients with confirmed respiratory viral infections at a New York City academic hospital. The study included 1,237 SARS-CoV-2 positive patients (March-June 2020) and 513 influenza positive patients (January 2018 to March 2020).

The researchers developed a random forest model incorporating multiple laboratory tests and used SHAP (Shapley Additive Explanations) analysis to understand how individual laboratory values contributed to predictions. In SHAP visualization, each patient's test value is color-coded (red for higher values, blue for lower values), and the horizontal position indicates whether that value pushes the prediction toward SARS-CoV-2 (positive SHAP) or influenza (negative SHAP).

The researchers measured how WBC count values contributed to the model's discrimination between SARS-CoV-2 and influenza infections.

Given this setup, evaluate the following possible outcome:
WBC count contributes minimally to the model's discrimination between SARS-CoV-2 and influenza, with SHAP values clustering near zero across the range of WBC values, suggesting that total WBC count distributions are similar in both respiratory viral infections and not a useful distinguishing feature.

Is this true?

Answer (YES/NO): NO